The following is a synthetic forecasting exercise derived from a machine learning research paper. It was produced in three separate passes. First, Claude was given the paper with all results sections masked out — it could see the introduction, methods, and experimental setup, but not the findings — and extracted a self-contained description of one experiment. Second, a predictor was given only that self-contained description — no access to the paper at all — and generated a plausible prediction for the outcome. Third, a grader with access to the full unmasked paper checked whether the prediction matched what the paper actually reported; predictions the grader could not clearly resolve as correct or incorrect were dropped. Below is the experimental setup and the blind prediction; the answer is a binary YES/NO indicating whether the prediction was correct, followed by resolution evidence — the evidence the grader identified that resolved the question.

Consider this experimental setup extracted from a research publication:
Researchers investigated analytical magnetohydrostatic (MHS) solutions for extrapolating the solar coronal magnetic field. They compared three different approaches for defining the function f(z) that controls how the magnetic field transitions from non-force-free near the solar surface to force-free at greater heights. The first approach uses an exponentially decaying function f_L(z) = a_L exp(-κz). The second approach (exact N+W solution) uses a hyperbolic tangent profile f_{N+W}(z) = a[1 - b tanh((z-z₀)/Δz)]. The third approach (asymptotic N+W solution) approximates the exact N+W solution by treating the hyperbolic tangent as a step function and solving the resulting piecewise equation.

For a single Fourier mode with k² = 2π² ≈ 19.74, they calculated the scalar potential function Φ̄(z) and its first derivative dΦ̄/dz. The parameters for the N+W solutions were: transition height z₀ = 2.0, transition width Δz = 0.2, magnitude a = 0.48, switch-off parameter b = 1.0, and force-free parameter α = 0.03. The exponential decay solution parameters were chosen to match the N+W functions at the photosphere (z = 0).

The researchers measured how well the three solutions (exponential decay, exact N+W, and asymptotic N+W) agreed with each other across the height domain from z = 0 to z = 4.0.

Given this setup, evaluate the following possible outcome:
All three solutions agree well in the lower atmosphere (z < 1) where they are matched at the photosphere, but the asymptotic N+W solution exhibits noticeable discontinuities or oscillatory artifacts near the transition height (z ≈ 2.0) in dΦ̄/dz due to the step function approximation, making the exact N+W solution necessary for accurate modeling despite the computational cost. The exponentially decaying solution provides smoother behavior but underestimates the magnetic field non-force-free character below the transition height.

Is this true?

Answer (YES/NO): NO